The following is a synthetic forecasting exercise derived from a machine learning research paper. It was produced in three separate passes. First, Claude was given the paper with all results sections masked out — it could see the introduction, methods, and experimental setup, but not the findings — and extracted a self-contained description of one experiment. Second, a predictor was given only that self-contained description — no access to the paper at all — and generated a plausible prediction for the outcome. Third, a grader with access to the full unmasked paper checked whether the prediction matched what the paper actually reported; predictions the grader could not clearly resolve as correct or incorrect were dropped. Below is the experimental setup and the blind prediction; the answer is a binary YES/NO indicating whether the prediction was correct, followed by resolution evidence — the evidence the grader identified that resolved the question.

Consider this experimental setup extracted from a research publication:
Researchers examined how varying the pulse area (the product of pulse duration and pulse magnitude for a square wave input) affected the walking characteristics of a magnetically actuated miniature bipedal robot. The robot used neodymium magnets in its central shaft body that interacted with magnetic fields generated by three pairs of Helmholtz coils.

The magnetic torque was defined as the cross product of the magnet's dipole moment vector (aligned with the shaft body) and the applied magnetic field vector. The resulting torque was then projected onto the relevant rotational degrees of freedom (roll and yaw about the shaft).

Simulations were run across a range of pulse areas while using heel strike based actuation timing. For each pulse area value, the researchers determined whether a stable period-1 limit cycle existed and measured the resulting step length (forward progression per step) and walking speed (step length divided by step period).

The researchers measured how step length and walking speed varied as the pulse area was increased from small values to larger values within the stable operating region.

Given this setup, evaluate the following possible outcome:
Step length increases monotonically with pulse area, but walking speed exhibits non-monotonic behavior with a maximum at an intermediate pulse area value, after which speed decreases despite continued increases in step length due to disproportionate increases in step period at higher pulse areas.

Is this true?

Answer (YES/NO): NO